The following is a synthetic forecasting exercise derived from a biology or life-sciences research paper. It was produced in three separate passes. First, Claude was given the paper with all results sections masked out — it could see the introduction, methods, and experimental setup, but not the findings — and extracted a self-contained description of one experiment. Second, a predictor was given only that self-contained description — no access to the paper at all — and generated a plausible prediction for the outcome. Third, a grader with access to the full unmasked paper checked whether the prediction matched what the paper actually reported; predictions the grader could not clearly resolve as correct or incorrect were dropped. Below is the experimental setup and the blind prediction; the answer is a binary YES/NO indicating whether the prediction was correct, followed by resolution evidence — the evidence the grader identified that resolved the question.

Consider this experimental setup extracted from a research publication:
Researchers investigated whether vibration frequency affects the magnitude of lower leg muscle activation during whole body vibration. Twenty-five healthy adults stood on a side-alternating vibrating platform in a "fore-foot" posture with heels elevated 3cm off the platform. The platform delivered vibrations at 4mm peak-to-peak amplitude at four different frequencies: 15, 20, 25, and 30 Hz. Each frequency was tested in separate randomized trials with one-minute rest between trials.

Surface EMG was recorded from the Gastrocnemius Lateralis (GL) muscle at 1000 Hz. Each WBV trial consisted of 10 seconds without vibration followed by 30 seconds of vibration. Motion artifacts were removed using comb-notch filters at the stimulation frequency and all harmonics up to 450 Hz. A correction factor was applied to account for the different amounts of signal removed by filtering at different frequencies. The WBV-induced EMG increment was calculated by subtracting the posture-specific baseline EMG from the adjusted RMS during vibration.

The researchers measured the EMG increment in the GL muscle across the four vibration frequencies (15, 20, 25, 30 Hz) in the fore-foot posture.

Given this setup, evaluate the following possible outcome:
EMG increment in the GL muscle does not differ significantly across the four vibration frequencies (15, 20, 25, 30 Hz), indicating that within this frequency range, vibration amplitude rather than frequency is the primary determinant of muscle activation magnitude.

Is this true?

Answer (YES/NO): NO